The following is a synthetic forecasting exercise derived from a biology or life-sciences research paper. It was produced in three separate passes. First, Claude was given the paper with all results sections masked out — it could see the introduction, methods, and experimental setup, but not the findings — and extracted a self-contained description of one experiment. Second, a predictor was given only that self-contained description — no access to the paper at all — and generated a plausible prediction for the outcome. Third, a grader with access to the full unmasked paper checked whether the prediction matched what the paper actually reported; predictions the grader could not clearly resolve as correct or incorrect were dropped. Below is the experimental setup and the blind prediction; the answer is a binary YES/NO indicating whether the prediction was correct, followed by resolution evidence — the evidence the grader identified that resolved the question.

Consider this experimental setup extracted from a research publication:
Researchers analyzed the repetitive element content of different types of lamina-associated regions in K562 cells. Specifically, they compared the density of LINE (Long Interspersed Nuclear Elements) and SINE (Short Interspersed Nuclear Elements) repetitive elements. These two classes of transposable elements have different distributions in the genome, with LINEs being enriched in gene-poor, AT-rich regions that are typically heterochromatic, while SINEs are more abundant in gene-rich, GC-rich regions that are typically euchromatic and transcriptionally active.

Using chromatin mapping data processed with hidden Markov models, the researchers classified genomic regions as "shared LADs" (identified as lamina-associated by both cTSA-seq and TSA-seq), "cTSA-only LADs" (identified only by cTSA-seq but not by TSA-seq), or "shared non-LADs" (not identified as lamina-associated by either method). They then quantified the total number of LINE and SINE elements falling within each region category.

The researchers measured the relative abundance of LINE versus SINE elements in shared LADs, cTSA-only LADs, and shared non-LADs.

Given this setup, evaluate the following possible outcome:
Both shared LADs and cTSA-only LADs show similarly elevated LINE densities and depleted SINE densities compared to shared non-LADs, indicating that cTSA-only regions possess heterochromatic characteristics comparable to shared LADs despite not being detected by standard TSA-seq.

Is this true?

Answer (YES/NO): NO